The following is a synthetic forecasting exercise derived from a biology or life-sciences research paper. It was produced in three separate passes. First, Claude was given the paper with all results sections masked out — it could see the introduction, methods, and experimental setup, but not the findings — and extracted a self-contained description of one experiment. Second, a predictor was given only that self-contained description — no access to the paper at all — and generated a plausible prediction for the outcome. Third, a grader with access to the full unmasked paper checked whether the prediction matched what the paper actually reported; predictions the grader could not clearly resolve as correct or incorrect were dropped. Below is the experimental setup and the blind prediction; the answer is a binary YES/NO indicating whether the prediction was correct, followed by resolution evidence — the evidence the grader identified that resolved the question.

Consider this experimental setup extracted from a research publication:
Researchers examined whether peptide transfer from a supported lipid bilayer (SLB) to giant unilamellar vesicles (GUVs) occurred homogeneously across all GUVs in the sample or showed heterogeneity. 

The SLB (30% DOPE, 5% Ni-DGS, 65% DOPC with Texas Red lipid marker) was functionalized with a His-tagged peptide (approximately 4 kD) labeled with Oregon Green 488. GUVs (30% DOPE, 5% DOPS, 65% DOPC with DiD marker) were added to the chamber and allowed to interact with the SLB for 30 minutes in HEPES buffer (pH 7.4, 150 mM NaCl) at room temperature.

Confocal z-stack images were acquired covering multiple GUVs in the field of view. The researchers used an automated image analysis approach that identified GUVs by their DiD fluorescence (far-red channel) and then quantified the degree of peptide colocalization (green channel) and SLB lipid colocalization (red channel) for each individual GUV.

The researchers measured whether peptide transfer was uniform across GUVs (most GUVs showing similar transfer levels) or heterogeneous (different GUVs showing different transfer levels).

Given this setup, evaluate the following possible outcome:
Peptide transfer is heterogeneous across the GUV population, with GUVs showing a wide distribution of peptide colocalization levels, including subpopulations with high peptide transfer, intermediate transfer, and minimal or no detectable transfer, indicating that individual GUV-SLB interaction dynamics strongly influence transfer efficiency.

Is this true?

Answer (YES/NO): YES